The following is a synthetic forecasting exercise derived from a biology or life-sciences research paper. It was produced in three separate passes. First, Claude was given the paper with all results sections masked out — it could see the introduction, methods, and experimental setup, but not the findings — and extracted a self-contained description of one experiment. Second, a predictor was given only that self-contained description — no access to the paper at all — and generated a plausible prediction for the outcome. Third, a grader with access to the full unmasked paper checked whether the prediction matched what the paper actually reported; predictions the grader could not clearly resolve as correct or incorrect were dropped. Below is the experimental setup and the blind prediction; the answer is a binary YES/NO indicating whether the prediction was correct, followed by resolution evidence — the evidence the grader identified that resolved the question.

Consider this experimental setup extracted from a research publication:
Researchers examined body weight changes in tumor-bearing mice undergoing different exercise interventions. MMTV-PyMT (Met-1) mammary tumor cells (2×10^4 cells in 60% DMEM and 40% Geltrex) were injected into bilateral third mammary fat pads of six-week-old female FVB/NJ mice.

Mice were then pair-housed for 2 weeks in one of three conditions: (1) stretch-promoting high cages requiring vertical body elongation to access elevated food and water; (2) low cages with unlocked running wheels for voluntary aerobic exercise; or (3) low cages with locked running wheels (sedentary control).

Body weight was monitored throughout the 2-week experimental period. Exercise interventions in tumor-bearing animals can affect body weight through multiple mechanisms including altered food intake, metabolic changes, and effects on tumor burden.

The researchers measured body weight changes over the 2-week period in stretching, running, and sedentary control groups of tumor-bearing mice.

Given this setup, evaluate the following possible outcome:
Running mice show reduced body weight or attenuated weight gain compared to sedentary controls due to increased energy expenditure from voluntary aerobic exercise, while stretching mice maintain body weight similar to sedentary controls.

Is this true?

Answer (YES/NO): NO